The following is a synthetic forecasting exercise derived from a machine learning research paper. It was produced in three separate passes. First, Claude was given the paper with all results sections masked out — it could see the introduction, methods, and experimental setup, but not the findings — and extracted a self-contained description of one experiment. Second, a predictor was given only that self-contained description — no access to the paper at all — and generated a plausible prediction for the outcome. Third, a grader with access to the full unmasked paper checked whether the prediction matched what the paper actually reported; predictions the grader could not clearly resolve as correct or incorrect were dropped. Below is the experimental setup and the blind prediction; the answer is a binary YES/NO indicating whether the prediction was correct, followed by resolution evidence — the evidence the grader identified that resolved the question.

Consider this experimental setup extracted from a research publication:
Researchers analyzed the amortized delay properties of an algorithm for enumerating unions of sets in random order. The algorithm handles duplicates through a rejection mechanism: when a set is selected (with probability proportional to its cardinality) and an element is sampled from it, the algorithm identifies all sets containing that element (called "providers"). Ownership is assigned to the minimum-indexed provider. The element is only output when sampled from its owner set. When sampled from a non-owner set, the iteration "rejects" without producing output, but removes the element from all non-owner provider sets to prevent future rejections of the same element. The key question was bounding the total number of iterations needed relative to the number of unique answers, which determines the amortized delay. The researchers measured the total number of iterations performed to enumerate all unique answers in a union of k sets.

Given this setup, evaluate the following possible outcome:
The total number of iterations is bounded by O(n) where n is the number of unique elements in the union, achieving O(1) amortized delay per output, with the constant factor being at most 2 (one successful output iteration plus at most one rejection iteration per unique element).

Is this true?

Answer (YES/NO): YES